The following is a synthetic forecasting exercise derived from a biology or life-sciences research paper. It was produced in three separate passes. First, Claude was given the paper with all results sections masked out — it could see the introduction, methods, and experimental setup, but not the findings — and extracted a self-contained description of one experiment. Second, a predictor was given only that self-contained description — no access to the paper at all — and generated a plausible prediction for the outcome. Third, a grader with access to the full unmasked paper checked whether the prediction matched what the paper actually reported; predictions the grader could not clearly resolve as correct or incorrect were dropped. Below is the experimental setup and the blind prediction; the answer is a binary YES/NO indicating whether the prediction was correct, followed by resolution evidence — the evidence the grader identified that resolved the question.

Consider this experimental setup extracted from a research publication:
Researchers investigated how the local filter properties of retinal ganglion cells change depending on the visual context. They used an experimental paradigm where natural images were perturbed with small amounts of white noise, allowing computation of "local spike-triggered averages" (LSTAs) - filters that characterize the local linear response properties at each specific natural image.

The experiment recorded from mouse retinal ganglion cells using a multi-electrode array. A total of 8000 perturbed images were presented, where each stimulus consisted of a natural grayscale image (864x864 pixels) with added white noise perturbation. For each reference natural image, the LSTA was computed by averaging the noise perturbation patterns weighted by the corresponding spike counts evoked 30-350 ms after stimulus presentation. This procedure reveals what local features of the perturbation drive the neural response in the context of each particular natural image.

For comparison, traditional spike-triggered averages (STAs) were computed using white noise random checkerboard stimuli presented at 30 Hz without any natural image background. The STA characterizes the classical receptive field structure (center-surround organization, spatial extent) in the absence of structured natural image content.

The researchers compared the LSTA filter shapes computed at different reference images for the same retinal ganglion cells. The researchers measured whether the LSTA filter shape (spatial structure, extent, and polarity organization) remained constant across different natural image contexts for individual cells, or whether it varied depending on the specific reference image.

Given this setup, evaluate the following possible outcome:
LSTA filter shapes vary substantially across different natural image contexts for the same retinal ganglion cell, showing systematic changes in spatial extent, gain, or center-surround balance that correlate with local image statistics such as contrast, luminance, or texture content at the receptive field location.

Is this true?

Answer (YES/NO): NO